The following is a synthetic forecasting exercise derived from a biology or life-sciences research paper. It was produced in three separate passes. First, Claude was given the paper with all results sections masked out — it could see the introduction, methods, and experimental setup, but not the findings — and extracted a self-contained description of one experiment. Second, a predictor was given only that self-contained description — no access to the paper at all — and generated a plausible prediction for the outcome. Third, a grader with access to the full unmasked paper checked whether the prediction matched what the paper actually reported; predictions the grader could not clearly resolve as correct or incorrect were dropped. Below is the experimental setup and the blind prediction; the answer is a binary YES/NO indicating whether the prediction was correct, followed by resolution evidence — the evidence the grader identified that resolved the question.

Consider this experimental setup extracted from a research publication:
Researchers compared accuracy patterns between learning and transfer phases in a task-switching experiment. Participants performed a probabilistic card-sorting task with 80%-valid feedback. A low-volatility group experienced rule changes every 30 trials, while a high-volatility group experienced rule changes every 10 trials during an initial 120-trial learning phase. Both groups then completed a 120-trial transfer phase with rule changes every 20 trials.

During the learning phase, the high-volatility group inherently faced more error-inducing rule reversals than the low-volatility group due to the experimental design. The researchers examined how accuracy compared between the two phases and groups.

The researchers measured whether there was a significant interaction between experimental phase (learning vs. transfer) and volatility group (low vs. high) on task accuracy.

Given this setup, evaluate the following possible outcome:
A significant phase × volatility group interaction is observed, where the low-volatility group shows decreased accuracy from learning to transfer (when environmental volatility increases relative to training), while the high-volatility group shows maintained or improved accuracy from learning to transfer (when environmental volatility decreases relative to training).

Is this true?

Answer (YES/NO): NO